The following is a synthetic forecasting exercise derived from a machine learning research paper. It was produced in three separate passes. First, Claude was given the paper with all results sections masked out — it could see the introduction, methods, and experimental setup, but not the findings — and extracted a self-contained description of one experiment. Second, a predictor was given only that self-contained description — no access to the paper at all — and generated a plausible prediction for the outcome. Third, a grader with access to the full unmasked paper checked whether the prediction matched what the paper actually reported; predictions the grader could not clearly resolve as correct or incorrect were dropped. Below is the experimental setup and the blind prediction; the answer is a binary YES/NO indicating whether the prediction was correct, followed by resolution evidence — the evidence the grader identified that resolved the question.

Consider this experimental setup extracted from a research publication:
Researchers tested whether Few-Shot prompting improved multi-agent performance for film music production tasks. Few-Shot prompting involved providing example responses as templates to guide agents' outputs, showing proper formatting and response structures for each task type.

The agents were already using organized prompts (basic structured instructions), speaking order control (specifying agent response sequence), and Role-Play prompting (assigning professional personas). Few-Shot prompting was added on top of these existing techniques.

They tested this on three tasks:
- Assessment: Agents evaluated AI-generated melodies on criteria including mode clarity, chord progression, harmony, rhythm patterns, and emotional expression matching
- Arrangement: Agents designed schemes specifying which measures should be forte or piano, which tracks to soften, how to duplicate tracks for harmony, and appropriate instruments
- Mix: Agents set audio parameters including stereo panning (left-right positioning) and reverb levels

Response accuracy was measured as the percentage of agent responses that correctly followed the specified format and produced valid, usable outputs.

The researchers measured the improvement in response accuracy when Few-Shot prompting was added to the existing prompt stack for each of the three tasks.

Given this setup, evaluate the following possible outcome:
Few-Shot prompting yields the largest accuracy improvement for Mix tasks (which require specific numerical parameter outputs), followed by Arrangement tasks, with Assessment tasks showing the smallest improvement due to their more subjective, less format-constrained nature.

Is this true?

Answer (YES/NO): NO